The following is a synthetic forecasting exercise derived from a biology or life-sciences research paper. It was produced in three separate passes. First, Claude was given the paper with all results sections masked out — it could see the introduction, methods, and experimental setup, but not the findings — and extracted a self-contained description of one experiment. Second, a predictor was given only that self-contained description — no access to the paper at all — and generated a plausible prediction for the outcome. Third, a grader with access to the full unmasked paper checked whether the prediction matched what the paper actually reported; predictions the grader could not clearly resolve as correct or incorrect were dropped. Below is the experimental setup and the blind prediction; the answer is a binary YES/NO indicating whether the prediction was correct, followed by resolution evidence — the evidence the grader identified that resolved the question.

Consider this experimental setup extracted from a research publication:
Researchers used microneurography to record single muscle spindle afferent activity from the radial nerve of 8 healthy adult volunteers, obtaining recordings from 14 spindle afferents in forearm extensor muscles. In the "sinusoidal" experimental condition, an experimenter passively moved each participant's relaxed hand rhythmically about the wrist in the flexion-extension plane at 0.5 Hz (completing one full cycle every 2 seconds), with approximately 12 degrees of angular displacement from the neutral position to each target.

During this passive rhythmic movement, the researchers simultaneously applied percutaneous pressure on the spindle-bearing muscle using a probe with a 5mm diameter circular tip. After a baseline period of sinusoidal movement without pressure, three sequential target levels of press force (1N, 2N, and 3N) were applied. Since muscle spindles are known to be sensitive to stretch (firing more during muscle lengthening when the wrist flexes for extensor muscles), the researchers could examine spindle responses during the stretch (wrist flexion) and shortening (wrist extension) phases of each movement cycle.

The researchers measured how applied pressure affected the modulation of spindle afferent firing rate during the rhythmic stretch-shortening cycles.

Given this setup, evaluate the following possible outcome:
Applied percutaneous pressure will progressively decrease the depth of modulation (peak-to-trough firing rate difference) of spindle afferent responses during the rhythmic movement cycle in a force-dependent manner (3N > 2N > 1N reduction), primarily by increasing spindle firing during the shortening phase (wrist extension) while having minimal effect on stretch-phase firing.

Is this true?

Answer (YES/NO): NO